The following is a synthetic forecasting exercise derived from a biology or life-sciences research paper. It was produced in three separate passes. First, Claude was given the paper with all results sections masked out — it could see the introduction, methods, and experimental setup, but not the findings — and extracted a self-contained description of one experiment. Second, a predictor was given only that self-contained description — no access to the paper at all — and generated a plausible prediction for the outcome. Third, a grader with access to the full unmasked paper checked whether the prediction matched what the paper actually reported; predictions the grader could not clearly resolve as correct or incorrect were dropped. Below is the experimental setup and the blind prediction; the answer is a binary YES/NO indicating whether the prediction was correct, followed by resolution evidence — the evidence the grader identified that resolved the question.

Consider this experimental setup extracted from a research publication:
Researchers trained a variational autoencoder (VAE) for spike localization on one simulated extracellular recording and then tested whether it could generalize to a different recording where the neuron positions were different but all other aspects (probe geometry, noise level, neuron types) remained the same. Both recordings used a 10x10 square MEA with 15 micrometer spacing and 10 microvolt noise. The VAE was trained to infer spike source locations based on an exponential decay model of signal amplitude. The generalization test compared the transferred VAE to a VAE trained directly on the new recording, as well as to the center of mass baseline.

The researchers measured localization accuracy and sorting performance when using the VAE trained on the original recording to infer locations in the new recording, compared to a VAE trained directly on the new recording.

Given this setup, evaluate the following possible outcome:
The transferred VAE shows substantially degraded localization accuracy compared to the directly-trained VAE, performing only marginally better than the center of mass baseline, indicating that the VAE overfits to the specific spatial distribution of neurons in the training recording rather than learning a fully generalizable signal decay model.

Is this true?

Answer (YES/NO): NO